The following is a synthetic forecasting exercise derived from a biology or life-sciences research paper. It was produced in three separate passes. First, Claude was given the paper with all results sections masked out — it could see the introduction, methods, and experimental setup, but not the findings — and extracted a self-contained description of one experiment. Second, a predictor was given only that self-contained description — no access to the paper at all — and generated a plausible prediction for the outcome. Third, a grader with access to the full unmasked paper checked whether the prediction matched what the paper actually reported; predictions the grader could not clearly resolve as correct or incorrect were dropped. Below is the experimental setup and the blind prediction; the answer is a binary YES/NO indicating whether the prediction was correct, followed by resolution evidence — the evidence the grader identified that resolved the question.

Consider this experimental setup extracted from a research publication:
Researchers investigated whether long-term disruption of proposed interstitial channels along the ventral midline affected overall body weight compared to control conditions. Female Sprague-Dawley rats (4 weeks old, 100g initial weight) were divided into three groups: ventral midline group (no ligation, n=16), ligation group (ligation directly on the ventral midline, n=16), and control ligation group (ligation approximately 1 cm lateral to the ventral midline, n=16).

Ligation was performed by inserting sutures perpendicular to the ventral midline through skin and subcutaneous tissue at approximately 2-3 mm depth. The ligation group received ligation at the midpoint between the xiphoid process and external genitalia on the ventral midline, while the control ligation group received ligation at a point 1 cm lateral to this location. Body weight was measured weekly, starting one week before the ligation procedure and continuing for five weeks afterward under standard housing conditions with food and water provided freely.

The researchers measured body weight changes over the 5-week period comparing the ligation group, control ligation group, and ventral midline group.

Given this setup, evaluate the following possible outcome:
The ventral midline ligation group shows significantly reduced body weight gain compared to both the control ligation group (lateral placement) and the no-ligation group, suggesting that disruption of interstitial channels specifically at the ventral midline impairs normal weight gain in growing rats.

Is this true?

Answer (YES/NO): NO